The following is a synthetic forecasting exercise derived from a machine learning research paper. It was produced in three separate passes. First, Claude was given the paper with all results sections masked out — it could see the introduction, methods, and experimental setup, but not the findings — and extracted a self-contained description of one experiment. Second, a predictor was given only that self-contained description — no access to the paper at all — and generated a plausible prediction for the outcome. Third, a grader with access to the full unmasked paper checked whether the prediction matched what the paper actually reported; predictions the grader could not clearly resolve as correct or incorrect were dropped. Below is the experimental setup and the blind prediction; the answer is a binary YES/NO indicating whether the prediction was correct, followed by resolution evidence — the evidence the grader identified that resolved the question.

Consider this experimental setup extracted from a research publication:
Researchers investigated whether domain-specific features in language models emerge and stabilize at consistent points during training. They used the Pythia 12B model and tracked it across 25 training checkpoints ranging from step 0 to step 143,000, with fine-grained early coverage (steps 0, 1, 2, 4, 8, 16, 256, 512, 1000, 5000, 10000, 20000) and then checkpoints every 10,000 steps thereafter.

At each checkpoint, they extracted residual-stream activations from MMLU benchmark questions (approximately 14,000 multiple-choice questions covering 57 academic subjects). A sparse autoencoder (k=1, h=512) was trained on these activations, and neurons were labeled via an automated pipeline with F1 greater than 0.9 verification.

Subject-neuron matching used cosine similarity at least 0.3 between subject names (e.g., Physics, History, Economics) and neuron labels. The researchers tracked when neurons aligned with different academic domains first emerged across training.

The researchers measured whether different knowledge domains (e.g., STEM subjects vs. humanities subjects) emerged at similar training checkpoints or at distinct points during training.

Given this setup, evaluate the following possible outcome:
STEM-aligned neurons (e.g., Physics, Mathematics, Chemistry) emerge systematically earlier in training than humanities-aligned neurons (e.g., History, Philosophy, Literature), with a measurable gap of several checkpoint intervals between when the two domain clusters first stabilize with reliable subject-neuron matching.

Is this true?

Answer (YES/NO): NO